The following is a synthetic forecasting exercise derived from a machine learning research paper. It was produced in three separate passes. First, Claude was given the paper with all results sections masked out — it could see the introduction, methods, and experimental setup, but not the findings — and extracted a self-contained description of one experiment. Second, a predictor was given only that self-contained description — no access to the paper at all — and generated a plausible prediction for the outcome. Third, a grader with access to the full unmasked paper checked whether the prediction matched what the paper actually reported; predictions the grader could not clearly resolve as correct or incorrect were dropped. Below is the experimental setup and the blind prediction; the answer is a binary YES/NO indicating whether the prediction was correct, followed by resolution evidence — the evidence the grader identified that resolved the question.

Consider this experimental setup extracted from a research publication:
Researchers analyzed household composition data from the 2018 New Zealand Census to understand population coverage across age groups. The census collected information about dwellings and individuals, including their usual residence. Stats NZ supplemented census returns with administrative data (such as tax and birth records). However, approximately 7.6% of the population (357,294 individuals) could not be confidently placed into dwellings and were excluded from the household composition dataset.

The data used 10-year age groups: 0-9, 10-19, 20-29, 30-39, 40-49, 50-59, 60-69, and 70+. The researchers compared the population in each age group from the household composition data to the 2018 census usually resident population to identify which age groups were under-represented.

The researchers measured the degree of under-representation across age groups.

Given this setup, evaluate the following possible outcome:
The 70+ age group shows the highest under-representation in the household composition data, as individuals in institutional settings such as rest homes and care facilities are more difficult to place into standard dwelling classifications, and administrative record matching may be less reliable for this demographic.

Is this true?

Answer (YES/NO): NO